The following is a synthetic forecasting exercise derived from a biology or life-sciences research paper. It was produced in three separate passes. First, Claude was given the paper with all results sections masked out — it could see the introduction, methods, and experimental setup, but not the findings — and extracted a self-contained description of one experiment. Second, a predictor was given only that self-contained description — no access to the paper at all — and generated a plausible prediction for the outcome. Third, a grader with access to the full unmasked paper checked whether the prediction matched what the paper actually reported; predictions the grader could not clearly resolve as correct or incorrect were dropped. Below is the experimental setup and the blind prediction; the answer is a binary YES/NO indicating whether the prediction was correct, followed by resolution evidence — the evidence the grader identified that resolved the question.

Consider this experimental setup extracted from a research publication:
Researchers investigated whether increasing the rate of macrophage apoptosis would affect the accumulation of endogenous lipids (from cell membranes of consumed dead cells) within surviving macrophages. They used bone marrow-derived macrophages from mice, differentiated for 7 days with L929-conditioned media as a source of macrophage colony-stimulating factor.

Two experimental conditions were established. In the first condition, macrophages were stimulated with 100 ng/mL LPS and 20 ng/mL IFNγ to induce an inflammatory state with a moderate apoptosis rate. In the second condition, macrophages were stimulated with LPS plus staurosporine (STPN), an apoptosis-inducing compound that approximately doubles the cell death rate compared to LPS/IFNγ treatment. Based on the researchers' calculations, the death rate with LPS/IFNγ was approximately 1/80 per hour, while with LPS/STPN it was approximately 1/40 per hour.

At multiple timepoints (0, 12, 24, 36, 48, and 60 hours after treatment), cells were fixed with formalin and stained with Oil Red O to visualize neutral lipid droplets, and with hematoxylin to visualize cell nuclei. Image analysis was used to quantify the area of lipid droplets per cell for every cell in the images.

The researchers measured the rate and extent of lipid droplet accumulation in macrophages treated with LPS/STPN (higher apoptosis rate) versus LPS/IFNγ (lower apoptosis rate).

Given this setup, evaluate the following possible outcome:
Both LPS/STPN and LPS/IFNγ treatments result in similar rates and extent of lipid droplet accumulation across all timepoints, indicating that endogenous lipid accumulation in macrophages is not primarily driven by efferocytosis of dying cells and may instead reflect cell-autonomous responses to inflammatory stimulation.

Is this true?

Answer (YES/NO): NO